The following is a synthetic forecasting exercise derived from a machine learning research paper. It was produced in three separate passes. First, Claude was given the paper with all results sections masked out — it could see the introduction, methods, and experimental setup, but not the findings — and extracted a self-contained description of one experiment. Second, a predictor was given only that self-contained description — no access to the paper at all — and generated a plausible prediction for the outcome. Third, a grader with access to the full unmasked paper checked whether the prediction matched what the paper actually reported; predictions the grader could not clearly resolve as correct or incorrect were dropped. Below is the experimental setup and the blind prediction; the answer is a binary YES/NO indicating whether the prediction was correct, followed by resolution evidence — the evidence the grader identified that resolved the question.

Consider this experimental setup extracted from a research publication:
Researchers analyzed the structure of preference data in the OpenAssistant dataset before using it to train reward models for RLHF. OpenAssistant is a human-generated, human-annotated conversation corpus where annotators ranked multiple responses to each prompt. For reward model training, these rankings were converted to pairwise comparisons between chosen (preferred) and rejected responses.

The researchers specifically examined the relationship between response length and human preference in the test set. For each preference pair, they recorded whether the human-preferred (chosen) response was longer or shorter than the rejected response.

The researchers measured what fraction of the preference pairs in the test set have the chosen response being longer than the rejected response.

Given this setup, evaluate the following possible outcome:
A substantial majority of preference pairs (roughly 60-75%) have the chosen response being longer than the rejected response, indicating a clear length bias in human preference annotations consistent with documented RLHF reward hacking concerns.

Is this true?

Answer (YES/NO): YES